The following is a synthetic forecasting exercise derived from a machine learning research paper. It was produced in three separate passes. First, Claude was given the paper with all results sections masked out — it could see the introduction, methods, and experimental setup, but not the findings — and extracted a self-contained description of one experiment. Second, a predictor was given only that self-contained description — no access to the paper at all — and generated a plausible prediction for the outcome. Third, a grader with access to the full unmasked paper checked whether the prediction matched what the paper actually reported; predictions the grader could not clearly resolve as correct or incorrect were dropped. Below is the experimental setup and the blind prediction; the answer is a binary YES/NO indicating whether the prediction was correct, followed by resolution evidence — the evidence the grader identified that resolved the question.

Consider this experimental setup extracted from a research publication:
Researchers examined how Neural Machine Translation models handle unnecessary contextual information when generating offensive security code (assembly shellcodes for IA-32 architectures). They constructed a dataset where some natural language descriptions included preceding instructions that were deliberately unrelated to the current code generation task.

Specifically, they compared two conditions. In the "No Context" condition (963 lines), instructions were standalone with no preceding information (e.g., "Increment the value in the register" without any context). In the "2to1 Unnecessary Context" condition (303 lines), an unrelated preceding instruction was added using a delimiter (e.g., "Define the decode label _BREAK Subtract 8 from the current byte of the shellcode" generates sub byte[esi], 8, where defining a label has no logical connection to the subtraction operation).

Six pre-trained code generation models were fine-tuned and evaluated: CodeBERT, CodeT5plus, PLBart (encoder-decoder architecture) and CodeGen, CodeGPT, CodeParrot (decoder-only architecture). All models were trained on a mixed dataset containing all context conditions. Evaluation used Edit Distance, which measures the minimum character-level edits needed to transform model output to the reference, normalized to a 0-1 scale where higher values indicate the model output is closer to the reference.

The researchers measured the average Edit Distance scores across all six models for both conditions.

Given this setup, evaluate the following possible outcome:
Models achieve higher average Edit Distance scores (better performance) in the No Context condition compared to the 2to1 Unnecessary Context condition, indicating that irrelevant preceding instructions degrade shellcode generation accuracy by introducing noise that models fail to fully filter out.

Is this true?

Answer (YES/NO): NO